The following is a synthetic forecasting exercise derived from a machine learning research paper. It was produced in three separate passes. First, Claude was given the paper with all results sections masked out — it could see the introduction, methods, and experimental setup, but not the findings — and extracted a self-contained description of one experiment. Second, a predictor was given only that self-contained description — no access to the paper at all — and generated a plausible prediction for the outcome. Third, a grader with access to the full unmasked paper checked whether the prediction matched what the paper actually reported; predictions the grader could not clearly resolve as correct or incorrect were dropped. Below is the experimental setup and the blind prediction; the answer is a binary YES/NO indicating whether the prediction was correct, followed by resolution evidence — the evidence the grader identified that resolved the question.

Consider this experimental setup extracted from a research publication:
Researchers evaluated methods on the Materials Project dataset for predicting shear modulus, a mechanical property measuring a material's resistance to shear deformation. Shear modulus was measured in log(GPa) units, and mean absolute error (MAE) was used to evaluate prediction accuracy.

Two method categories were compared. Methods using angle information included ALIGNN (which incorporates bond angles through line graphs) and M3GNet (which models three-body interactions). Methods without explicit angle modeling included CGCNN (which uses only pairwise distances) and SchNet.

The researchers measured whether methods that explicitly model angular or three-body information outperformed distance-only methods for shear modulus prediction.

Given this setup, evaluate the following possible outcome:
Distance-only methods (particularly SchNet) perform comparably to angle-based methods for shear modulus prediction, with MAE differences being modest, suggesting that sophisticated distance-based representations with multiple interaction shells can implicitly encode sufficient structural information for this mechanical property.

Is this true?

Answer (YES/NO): NO